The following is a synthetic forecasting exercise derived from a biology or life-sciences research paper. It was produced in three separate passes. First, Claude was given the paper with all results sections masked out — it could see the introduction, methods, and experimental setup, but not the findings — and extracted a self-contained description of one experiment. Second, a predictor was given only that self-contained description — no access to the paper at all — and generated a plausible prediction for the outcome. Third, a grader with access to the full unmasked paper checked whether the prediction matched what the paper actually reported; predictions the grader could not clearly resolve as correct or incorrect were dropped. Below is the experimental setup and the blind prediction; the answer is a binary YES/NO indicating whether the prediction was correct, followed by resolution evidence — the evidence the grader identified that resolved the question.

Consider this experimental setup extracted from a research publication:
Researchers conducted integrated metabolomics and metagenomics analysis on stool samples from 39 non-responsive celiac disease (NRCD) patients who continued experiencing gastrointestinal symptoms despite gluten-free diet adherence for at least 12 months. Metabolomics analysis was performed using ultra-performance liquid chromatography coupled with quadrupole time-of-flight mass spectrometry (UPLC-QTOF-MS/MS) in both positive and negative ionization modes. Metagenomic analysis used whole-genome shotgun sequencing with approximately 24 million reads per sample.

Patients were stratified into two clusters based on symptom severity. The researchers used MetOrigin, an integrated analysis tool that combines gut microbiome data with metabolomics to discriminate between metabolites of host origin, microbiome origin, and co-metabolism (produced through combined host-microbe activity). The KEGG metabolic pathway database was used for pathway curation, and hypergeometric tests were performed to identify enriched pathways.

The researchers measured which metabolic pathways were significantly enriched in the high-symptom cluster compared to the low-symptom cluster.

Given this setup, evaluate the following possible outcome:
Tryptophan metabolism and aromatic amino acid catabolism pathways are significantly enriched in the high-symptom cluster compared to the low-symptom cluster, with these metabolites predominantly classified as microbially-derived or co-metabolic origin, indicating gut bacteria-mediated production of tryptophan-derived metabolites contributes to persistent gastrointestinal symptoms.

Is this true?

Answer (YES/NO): NO